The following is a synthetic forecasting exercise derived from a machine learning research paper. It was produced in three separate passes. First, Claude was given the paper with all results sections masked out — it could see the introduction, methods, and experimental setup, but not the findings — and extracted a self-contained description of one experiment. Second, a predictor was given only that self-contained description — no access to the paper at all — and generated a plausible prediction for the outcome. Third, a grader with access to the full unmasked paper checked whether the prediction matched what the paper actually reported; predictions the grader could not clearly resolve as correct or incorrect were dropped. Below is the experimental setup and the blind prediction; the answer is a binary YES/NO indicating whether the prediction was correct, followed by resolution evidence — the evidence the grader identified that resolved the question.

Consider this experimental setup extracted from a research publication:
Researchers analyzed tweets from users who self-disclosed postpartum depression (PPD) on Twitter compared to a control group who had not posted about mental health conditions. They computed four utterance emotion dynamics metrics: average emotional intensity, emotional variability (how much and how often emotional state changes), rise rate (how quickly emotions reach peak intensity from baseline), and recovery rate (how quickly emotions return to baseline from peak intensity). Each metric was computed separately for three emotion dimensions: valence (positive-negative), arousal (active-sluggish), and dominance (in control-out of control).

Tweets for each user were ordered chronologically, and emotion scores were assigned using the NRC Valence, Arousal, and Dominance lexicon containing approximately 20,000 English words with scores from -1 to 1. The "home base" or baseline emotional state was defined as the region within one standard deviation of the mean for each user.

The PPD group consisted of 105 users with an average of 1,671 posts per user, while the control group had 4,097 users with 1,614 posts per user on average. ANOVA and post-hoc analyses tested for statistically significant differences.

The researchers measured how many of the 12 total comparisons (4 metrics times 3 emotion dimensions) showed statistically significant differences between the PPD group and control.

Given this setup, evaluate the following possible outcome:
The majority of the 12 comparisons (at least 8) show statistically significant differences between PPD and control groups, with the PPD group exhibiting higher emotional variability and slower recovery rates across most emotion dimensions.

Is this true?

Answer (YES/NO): NO